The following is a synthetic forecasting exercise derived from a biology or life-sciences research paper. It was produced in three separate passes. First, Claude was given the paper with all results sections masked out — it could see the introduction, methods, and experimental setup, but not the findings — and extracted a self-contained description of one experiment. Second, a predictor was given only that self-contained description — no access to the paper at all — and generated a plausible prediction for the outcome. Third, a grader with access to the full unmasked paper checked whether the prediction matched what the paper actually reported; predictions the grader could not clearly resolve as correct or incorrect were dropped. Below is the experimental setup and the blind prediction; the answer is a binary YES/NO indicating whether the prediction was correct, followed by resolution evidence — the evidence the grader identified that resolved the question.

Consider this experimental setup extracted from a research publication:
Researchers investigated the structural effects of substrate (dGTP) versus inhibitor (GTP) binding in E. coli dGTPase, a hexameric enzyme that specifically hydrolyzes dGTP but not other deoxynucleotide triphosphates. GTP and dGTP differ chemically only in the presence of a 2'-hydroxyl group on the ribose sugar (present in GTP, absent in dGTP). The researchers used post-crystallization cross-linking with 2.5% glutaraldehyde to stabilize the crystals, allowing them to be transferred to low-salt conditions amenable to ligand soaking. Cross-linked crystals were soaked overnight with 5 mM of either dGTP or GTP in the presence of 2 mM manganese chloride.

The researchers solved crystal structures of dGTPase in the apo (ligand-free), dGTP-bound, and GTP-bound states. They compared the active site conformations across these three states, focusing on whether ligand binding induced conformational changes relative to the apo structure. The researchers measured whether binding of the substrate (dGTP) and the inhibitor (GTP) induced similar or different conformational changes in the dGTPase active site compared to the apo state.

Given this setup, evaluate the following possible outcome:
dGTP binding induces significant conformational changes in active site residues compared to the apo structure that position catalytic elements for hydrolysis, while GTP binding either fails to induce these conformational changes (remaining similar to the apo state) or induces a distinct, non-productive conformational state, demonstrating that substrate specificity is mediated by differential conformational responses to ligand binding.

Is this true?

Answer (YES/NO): YES